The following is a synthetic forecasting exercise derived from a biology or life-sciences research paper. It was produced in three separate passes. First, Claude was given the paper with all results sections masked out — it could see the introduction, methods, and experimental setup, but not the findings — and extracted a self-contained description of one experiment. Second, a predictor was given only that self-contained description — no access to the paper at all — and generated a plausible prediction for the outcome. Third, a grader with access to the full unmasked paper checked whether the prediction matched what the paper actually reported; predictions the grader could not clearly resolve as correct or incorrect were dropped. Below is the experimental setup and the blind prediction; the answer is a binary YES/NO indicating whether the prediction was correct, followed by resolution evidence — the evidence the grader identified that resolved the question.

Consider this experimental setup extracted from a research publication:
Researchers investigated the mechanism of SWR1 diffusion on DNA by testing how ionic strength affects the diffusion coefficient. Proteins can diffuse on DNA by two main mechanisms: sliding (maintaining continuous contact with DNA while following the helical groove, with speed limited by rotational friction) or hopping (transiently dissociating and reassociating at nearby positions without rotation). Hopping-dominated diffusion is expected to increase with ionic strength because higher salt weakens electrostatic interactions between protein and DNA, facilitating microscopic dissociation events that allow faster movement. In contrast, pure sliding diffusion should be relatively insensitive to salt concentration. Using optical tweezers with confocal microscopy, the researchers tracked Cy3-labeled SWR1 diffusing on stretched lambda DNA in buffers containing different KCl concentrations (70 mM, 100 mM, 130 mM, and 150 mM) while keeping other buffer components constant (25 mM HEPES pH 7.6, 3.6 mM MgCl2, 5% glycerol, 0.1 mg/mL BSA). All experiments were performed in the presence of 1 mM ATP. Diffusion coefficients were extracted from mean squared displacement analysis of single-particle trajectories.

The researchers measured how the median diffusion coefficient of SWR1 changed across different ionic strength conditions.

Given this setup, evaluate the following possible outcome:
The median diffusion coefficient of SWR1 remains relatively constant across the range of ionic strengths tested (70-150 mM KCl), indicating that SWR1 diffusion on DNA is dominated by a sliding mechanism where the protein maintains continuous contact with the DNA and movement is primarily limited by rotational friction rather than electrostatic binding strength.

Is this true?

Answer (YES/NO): NO